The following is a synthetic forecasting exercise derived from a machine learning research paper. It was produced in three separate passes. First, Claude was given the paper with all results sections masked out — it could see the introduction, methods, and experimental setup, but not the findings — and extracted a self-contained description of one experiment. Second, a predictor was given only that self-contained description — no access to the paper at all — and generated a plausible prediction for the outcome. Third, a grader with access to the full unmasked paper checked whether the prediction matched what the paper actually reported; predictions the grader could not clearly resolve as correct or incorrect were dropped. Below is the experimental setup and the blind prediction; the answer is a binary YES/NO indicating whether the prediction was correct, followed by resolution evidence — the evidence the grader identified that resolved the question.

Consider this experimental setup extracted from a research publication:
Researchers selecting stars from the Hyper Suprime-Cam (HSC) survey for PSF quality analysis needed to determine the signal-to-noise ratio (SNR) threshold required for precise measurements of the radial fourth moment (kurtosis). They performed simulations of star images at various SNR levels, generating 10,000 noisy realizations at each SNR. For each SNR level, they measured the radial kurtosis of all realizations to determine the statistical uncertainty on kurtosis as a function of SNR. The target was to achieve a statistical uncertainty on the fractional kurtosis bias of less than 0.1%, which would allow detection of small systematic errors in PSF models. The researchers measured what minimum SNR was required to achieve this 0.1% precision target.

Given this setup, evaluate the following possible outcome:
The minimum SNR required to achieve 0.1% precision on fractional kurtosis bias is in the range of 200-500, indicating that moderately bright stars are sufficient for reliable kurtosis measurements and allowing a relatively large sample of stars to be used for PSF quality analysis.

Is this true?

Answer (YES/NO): NO